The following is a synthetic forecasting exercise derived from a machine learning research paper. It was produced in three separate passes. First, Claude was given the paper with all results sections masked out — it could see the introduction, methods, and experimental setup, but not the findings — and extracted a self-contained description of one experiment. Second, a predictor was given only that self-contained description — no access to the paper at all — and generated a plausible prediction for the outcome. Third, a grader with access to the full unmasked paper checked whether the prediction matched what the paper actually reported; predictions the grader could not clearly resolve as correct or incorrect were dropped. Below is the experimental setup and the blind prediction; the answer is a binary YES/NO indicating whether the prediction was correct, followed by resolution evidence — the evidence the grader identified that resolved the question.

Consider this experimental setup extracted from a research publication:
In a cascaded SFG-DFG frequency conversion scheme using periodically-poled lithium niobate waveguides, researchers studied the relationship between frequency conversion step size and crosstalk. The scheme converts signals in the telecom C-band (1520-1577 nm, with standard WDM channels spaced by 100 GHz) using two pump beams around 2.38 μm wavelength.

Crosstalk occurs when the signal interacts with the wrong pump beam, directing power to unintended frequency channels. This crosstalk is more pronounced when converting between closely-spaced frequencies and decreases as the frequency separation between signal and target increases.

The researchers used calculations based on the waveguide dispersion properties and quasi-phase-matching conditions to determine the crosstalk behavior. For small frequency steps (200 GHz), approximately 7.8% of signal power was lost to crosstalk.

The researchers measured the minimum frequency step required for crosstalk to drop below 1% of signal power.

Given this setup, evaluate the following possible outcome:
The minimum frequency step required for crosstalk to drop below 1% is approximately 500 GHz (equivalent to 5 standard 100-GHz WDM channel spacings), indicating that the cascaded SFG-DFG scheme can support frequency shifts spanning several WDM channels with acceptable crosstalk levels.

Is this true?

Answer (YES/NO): NO